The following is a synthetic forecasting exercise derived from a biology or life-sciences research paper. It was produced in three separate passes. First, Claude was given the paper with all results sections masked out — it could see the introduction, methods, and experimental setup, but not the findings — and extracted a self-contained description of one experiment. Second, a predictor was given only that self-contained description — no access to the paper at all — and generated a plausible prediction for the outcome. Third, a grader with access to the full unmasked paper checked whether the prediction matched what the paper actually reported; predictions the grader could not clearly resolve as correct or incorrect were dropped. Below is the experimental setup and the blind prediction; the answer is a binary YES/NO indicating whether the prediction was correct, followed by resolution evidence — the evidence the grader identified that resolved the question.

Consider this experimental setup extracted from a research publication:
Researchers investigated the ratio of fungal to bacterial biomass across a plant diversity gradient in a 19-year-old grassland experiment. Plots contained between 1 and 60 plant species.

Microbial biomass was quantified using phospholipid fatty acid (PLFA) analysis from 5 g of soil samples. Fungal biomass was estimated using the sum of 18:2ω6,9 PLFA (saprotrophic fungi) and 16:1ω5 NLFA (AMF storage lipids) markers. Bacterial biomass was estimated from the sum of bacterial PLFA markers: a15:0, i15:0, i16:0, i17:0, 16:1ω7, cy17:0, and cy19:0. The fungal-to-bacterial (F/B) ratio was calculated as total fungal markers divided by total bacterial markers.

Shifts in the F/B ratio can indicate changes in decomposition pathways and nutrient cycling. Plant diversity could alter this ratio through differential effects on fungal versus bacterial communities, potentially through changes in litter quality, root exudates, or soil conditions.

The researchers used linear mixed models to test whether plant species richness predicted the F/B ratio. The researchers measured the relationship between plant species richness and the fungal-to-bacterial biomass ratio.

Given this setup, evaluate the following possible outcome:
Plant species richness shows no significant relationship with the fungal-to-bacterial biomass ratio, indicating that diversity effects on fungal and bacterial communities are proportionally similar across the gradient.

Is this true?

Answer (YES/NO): YES